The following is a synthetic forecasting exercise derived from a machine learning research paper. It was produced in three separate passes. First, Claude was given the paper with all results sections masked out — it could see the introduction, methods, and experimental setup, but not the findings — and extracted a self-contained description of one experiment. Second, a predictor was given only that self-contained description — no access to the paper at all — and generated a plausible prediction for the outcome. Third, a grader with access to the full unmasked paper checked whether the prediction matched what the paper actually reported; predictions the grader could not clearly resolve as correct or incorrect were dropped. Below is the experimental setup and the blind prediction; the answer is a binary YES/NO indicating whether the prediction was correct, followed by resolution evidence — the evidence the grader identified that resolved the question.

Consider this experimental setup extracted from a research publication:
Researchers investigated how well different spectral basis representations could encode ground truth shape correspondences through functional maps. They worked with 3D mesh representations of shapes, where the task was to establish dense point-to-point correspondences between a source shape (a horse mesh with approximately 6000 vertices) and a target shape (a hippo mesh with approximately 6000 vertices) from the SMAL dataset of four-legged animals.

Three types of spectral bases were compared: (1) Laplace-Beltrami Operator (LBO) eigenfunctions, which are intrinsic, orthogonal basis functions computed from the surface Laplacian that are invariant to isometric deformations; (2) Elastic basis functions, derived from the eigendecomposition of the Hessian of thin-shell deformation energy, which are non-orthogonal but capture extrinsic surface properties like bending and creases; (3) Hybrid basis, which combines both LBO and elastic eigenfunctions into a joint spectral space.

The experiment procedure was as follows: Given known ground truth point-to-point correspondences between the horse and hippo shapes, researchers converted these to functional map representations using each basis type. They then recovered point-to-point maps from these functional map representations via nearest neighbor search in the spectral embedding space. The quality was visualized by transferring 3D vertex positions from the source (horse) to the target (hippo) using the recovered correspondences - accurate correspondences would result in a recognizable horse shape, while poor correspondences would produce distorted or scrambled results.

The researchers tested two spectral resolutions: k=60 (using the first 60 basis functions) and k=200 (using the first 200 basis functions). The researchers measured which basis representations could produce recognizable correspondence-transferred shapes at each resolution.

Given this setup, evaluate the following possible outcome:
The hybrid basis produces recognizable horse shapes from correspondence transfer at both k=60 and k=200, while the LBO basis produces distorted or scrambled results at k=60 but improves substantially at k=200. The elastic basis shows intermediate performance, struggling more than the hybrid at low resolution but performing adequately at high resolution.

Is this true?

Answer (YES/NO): NO